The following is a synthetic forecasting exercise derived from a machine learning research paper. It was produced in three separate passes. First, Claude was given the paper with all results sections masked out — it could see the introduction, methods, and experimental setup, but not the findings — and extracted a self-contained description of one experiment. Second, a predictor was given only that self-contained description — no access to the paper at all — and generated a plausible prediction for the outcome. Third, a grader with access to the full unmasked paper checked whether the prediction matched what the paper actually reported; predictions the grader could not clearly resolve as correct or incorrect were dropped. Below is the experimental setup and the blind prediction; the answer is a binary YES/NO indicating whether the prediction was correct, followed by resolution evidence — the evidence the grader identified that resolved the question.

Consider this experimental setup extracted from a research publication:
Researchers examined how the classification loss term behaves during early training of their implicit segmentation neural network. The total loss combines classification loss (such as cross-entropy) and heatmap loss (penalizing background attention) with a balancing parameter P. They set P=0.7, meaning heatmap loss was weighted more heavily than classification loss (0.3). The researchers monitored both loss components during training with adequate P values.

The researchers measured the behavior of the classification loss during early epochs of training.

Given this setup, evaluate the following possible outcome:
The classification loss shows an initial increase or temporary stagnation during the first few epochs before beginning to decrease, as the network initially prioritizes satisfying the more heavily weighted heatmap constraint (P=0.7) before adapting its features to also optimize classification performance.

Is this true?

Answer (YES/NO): YES